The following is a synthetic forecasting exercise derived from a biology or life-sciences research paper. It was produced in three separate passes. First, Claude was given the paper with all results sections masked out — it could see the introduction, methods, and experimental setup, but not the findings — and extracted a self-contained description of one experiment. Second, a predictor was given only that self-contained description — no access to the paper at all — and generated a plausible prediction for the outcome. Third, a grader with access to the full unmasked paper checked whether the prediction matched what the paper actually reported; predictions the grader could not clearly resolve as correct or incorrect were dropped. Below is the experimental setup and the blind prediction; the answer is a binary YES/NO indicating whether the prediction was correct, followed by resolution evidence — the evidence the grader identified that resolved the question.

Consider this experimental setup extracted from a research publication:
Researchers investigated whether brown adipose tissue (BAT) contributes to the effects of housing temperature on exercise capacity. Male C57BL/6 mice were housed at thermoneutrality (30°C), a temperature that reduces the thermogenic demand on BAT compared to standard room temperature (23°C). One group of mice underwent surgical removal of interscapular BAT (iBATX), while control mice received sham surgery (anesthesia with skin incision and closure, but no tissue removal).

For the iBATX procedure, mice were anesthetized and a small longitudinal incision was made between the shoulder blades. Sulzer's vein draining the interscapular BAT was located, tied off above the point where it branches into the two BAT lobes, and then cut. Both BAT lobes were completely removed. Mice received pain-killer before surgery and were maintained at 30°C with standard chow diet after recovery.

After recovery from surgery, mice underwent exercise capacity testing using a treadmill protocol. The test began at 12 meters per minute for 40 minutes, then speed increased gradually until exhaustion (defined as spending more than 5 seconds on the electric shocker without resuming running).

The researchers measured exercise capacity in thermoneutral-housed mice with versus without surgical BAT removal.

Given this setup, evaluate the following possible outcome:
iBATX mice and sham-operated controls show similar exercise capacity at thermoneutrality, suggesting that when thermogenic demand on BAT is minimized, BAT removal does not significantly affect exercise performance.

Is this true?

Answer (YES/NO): NO